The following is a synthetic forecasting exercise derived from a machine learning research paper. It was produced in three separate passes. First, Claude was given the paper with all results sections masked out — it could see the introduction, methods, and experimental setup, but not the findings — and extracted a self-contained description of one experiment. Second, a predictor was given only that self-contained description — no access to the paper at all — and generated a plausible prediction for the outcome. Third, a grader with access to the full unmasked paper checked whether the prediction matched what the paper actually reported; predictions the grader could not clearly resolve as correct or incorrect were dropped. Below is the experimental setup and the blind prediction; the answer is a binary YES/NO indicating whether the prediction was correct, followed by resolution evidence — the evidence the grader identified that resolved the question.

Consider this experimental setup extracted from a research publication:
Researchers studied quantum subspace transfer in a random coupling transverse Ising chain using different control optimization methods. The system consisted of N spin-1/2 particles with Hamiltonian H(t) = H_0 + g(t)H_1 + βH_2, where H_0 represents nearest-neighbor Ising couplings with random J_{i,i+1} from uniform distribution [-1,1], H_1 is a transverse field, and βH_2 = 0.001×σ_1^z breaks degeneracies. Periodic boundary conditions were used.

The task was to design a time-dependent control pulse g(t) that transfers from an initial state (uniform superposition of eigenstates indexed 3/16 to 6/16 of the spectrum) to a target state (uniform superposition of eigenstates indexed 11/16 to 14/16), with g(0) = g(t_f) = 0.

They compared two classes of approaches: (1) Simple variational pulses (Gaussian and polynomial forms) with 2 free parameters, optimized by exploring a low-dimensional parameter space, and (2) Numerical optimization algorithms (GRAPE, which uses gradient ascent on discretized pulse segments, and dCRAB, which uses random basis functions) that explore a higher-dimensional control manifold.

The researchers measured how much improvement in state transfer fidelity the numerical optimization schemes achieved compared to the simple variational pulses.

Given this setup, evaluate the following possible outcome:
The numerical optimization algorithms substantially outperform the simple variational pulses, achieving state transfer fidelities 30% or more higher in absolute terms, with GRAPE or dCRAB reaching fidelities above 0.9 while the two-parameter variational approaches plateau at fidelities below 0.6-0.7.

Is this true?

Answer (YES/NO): NO